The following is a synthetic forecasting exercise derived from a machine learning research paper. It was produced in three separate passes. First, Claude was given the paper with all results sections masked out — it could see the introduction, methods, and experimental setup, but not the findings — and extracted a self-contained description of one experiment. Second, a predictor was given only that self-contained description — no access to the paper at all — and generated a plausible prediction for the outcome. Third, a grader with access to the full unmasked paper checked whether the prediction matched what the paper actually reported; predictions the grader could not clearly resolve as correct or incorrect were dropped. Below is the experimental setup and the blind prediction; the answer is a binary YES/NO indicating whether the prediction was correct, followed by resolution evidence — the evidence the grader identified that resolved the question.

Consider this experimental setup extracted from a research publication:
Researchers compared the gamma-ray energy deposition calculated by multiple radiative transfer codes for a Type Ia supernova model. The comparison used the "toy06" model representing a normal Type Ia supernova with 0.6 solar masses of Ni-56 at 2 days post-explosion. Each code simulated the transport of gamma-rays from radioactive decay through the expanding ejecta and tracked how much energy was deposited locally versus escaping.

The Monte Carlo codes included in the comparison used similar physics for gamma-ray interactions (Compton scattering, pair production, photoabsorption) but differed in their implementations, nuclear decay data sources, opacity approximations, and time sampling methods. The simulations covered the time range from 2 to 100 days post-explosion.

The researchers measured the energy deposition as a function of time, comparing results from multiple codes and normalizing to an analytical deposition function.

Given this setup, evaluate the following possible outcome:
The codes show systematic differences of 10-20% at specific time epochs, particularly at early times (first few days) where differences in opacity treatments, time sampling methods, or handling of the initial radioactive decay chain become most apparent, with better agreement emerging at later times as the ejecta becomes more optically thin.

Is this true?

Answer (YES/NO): NO